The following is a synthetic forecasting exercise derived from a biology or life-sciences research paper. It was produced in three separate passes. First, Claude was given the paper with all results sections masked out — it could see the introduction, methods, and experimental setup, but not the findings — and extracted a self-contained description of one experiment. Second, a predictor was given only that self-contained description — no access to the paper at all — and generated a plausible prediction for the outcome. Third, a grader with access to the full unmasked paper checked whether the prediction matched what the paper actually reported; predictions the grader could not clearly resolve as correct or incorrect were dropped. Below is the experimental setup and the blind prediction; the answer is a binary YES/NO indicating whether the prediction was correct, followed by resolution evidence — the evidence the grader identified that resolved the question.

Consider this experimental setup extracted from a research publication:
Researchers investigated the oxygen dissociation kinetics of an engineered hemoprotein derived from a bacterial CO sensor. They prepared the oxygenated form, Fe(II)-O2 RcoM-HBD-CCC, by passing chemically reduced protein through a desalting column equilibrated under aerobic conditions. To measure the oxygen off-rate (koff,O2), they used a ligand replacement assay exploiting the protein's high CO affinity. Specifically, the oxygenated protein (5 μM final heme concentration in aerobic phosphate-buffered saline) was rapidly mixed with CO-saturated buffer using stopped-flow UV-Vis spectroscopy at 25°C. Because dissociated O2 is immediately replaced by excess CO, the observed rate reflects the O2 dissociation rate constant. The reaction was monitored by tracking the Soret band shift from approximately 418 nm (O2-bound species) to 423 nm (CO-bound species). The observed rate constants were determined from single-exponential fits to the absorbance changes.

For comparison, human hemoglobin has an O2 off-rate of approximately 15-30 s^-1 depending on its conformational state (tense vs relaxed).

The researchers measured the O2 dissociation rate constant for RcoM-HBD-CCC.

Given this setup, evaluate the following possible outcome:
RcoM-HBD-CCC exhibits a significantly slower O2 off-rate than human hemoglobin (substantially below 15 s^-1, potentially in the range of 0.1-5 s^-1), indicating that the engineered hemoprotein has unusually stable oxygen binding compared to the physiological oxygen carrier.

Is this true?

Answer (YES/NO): NO